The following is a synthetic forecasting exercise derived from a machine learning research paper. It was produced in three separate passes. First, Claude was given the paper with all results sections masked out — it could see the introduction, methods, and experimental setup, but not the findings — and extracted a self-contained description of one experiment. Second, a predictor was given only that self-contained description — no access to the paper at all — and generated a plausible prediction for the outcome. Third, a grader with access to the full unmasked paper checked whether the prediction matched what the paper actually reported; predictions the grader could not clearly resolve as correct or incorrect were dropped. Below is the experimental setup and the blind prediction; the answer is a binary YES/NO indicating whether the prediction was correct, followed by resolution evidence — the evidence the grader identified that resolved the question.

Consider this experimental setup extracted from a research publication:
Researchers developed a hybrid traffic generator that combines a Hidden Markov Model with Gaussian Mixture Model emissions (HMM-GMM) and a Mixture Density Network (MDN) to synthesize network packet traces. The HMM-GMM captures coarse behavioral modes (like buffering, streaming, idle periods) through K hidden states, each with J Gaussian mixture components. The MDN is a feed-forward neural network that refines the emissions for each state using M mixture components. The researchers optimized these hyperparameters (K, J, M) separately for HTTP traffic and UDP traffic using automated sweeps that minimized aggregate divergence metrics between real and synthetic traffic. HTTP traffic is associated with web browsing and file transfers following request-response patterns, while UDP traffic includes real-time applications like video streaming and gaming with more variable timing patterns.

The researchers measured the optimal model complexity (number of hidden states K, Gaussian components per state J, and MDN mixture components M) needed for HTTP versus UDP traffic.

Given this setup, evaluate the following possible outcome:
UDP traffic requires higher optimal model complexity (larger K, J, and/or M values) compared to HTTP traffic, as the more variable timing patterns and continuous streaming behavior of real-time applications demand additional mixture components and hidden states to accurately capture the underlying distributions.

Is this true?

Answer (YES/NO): YES